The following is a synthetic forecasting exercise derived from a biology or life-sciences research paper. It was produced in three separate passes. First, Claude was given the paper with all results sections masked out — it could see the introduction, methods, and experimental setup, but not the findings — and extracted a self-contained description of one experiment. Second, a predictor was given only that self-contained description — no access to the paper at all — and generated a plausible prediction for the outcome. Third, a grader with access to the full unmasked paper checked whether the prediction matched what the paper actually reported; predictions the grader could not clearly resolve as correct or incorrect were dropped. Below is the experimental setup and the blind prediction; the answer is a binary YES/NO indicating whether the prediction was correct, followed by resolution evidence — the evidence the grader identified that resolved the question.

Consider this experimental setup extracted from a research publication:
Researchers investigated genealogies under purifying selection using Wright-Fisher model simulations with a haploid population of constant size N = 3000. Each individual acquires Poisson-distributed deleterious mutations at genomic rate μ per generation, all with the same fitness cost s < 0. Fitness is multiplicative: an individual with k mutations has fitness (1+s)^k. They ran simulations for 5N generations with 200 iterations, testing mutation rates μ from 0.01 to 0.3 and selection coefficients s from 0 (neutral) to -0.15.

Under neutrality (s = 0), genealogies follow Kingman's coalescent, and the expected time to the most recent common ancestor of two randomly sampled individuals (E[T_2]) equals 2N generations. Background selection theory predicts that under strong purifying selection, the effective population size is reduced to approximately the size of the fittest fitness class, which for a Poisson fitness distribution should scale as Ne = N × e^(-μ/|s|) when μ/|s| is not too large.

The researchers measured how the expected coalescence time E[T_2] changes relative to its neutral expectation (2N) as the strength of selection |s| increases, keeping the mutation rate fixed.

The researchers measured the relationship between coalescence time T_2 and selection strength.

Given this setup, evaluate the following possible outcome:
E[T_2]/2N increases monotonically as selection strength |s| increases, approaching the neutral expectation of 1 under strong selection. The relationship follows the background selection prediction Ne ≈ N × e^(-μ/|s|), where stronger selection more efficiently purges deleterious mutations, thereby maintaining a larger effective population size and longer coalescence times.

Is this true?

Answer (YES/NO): NO